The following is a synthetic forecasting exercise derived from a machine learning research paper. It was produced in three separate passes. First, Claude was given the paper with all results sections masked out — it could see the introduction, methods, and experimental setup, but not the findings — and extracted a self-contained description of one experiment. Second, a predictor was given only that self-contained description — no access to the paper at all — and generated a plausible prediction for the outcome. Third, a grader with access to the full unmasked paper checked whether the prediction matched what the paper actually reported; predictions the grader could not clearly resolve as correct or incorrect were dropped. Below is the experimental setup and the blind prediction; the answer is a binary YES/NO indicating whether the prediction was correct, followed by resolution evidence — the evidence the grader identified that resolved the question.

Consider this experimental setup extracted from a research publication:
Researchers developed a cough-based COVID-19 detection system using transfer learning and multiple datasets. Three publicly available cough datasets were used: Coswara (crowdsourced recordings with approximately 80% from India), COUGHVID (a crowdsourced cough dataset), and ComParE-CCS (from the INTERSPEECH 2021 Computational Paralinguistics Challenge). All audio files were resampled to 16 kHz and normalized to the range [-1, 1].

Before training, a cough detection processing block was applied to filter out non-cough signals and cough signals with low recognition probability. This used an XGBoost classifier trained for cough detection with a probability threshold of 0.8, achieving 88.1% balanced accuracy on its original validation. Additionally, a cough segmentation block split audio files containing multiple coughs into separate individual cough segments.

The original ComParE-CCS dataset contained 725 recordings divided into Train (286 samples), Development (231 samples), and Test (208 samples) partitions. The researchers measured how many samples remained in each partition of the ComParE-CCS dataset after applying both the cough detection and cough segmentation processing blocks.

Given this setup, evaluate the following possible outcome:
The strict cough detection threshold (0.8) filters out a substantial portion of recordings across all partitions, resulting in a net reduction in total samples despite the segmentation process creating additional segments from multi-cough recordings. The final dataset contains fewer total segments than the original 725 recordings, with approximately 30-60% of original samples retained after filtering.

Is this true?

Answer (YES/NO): NO